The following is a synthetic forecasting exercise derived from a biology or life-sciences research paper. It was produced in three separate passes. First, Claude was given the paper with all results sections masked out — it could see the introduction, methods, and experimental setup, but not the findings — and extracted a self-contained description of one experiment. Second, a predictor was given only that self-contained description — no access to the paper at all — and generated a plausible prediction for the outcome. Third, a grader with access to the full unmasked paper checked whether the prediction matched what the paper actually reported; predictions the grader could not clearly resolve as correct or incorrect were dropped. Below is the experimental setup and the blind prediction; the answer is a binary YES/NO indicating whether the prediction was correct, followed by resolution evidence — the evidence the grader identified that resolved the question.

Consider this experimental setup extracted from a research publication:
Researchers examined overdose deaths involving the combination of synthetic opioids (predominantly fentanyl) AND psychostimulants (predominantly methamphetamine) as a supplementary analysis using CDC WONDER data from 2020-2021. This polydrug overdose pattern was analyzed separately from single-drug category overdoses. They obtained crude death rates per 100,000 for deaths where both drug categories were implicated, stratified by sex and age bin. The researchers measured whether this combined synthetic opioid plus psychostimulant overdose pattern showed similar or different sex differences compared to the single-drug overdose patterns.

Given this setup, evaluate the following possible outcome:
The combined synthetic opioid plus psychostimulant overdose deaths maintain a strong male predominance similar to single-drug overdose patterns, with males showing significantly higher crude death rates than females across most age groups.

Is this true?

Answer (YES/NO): YES